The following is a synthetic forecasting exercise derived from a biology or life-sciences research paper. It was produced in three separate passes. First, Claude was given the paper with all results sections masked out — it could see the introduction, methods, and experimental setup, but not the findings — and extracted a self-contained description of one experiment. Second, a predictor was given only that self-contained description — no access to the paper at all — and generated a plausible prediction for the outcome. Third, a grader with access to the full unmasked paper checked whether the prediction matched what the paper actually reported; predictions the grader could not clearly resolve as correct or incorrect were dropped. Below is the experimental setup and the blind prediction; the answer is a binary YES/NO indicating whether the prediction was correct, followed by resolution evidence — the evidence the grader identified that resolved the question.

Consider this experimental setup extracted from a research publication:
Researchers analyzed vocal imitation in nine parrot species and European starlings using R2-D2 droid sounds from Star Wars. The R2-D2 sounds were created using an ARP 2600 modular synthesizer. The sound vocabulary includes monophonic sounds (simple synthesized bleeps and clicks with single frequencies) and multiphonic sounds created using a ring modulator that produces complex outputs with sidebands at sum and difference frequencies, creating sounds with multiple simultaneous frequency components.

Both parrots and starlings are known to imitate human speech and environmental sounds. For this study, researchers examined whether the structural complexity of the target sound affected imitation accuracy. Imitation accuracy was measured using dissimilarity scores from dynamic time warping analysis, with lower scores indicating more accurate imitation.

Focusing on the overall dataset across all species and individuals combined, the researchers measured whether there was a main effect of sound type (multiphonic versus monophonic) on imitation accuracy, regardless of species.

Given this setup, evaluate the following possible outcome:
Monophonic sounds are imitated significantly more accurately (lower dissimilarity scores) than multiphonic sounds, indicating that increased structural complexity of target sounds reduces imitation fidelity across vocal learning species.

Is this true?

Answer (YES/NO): YES